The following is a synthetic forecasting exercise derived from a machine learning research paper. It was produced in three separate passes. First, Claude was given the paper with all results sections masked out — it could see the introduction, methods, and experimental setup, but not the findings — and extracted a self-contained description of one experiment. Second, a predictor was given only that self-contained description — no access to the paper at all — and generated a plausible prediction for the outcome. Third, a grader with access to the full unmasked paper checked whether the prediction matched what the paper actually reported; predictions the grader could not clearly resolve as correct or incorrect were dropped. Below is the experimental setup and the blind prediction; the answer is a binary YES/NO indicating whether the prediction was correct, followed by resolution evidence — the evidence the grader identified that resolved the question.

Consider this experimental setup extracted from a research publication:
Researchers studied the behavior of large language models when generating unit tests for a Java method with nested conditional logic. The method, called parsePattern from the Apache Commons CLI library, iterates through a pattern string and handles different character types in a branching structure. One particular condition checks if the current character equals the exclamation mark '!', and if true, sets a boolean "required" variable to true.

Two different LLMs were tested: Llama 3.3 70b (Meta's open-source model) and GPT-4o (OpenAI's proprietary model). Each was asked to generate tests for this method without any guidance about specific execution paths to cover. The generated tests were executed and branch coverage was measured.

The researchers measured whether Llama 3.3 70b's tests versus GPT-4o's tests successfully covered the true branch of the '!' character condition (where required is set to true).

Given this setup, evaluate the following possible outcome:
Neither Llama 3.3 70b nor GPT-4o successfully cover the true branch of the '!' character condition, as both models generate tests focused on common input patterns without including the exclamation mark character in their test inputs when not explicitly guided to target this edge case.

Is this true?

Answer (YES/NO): NO